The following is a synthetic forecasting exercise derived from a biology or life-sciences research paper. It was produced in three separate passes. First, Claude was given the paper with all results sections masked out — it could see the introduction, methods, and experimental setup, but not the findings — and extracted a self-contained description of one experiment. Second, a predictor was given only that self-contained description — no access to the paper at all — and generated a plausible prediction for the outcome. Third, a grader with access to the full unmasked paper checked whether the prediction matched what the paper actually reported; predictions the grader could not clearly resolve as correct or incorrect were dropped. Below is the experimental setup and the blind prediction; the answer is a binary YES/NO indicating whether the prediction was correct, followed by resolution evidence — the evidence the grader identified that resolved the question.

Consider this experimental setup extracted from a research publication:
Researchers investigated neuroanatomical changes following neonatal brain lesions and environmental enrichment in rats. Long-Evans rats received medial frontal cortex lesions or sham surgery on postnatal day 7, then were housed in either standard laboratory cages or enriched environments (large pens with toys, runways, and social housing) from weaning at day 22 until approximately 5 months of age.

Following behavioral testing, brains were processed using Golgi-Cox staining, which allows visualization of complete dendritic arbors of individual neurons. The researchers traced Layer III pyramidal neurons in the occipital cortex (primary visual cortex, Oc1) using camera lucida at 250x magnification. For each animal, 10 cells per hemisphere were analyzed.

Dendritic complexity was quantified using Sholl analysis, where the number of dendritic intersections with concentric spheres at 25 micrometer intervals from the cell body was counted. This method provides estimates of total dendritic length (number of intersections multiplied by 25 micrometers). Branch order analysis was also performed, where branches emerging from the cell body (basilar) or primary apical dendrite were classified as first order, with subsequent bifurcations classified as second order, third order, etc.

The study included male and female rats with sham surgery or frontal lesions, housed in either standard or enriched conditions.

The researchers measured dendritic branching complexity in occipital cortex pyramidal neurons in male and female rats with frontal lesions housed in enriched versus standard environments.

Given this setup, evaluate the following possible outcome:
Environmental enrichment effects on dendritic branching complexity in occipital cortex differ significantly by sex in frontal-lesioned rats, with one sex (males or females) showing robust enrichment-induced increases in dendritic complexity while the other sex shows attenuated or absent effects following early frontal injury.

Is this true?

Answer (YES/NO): YES